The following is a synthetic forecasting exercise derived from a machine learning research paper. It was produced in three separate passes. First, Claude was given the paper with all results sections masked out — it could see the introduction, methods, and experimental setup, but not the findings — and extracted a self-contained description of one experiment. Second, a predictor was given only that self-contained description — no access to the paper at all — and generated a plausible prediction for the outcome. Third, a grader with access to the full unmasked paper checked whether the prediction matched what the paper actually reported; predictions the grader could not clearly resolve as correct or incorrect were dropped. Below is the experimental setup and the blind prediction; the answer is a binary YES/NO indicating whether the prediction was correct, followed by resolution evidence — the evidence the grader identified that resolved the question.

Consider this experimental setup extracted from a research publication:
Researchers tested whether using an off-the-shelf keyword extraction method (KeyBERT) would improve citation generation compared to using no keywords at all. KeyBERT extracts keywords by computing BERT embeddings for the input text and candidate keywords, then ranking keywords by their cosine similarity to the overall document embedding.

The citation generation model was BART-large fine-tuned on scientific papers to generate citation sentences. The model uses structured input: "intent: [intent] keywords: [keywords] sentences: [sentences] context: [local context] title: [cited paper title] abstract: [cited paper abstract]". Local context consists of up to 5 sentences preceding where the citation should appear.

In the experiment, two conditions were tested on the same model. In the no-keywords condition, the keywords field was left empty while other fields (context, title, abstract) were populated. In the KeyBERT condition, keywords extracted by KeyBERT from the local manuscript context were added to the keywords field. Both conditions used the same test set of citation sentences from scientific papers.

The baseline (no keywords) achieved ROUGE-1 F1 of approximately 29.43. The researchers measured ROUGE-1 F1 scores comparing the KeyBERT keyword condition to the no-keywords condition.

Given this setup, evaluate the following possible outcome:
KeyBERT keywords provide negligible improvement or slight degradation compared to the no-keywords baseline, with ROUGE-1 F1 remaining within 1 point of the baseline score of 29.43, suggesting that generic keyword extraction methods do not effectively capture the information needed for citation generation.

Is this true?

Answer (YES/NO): YES